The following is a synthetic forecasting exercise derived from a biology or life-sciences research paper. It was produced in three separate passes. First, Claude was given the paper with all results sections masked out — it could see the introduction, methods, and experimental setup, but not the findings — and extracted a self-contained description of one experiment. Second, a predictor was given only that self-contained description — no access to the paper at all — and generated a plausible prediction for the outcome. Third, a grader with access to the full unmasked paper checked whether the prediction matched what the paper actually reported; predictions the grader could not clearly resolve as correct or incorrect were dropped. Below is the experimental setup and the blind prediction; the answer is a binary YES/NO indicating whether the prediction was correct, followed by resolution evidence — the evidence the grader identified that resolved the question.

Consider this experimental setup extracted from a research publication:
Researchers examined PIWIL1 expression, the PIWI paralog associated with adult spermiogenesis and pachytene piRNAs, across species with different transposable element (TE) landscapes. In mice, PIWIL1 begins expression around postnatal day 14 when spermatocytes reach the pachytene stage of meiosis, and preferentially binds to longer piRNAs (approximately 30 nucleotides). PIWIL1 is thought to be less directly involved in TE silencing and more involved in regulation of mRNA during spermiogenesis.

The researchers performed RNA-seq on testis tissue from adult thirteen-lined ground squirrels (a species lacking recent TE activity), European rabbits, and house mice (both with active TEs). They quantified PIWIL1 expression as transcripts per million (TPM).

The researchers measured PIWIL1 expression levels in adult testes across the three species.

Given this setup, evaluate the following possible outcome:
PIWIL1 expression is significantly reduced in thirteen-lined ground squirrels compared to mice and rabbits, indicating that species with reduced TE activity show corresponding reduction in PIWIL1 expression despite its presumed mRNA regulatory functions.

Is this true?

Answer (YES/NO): NO